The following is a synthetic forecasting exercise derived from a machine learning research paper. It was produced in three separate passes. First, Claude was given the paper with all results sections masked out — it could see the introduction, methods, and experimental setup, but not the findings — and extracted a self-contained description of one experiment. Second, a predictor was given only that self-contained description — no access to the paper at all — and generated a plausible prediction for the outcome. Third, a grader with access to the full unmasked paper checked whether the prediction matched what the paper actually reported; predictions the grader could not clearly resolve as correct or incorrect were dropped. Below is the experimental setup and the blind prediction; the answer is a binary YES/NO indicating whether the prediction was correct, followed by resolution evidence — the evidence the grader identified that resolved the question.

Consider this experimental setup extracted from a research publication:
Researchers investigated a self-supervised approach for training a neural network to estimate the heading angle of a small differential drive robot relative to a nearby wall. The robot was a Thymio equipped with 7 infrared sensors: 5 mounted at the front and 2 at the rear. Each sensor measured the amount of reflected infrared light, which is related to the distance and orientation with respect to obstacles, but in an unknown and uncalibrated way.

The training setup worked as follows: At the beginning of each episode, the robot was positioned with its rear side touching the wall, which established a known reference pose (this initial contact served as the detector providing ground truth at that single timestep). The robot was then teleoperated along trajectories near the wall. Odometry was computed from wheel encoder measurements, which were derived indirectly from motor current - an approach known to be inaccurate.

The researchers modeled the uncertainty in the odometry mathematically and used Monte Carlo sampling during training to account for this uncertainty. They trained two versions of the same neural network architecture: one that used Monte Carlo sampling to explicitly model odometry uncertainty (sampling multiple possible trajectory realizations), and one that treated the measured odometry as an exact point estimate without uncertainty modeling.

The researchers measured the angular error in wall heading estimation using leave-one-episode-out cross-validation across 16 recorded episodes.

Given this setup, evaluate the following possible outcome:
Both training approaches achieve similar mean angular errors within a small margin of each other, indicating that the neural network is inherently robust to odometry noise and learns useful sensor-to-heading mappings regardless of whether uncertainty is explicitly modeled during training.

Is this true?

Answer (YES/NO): NO